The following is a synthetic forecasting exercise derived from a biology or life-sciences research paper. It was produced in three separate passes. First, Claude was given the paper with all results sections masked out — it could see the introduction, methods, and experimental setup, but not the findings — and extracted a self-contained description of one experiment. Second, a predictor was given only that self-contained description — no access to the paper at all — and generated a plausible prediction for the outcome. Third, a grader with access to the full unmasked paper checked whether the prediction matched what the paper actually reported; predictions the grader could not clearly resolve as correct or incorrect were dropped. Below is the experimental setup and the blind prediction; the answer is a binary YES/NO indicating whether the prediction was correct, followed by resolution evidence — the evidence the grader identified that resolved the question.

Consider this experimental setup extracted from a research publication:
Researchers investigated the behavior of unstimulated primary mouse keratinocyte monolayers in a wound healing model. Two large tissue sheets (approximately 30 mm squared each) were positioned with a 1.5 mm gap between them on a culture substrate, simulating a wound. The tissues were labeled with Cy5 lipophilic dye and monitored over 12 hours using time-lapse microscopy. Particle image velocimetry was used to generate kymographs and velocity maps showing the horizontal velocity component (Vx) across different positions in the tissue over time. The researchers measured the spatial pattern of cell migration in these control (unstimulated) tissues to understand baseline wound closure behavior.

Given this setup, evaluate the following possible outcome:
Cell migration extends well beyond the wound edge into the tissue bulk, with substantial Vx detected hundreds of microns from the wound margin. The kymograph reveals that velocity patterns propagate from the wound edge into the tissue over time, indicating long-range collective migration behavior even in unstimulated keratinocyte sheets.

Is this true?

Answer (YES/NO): NO